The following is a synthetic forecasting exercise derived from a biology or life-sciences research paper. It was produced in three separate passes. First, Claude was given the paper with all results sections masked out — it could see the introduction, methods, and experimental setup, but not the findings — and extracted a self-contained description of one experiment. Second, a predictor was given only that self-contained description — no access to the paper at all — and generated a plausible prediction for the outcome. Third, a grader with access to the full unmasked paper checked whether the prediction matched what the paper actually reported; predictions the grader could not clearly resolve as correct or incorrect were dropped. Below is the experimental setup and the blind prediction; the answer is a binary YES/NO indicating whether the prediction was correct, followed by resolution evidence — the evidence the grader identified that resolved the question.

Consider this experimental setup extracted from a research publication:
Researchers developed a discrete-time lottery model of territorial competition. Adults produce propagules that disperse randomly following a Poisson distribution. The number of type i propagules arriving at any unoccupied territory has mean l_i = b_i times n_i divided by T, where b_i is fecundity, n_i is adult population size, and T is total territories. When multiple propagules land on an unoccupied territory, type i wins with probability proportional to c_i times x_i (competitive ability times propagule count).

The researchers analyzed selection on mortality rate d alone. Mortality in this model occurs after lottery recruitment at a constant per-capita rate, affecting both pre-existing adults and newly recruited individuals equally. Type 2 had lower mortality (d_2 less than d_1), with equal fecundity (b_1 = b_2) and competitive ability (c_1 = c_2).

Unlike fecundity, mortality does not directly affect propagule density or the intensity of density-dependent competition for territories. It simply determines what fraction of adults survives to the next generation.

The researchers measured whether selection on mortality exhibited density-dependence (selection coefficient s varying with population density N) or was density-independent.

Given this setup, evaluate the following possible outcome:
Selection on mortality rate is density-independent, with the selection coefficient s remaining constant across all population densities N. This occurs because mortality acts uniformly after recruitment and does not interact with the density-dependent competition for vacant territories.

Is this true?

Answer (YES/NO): YES